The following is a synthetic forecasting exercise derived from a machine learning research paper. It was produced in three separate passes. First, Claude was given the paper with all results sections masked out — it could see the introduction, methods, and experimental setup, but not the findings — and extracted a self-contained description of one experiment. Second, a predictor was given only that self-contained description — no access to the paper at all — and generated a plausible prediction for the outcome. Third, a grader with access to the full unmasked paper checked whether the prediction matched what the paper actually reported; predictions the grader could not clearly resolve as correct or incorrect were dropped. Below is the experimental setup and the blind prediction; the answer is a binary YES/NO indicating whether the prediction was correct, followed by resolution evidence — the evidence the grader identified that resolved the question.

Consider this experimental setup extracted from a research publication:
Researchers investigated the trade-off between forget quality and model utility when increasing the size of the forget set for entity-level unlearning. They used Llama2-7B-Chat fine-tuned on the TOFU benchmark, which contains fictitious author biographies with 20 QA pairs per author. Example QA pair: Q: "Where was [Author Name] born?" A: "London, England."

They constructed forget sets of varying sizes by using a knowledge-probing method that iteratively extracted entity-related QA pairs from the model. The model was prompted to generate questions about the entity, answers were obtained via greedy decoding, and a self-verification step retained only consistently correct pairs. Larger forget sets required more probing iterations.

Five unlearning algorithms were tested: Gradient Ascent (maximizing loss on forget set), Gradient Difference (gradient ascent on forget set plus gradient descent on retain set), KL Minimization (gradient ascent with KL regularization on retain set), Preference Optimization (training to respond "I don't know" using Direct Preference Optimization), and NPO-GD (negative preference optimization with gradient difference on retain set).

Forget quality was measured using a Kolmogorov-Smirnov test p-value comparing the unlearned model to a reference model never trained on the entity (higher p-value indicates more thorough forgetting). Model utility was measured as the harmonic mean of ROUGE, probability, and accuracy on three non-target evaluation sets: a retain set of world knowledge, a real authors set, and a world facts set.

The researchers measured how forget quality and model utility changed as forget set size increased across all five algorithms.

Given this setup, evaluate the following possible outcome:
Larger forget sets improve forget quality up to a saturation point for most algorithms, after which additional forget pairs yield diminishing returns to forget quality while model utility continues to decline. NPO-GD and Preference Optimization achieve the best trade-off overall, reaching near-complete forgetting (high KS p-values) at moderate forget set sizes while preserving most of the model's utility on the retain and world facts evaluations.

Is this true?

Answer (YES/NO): NO